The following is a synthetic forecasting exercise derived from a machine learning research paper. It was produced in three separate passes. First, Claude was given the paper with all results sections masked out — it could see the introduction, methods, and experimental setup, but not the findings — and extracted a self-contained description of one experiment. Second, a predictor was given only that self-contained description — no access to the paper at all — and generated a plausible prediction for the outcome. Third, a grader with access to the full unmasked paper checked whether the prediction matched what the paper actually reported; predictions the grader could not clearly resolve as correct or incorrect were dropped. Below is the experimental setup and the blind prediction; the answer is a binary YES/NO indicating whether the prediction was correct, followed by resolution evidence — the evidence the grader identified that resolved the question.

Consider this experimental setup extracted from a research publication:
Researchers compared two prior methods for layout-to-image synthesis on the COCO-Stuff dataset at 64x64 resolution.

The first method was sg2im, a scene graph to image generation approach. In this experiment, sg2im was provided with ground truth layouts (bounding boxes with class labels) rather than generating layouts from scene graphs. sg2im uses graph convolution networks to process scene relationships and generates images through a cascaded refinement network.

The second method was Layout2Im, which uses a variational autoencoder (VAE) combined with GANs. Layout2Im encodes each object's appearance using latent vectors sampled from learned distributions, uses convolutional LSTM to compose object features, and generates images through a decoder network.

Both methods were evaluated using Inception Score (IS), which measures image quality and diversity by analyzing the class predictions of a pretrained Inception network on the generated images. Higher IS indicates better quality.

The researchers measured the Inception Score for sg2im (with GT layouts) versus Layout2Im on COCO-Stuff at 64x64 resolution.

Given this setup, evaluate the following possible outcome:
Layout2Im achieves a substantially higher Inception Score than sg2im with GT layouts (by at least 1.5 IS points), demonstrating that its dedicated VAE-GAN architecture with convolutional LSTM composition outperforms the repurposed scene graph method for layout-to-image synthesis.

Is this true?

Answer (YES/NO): YES